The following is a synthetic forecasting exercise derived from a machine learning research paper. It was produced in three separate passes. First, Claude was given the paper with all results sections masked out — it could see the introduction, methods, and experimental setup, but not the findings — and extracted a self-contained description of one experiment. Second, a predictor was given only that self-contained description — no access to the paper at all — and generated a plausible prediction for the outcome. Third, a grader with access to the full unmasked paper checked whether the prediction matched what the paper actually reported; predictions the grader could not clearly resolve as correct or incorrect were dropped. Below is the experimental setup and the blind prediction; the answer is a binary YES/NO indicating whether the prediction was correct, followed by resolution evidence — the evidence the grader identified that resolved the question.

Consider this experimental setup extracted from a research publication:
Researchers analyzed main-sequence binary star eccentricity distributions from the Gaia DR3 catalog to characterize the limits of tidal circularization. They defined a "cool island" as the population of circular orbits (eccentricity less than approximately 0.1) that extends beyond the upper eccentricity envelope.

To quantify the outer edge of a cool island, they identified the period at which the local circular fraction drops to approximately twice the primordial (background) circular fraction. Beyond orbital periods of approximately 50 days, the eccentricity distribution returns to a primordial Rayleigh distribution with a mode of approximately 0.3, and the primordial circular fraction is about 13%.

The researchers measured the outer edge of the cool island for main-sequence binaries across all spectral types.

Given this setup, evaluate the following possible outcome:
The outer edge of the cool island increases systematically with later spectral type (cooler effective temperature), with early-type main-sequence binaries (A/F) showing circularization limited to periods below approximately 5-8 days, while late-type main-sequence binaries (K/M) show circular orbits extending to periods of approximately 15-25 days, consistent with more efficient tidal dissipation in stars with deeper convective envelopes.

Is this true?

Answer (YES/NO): NO